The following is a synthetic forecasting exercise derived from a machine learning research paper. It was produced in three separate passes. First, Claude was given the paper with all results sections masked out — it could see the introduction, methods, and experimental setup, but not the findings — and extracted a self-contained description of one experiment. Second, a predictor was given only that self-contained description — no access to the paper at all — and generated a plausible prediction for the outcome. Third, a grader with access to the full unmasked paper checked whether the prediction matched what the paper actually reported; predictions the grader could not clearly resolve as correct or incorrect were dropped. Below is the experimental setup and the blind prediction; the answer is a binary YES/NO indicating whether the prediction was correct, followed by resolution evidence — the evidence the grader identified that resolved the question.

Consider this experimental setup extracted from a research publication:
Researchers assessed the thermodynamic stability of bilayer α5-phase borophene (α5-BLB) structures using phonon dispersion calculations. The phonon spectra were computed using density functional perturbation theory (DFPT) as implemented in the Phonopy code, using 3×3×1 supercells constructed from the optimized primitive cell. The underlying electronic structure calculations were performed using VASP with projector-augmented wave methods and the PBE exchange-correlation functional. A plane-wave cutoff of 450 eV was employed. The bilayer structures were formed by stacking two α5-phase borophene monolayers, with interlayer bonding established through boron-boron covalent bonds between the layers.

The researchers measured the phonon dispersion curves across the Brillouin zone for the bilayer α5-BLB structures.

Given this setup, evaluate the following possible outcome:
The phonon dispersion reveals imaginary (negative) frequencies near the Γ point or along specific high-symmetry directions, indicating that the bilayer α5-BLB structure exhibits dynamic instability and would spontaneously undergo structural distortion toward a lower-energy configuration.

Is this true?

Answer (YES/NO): NO